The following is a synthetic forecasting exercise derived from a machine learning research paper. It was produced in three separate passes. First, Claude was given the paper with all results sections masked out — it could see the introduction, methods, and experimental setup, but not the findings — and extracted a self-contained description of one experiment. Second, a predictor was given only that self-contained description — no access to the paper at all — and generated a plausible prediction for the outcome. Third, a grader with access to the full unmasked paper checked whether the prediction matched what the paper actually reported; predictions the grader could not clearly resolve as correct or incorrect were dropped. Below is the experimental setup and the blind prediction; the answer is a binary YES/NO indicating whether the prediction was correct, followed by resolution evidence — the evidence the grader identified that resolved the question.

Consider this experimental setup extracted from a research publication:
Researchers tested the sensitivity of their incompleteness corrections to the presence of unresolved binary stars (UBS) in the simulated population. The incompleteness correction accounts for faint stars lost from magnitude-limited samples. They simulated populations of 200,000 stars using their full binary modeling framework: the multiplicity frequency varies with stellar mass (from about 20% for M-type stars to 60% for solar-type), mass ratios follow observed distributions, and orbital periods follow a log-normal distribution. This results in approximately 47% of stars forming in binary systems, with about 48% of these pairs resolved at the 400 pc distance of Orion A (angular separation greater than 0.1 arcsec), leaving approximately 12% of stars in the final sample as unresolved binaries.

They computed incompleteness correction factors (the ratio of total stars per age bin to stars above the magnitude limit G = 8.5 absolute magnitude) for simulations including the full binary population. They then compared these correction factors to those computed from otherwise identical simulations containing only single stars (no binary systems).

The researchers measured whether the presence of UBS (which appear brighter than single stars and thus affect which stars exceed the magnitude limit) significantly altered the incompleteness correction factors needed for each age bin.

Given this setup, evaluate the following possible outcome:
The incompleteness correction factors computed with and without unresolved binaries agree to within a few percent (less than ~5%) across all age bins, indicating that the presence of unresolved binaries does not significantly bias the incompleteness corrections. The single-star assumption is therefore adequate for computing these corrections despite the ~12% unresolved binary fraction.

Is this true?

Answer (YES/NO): YES